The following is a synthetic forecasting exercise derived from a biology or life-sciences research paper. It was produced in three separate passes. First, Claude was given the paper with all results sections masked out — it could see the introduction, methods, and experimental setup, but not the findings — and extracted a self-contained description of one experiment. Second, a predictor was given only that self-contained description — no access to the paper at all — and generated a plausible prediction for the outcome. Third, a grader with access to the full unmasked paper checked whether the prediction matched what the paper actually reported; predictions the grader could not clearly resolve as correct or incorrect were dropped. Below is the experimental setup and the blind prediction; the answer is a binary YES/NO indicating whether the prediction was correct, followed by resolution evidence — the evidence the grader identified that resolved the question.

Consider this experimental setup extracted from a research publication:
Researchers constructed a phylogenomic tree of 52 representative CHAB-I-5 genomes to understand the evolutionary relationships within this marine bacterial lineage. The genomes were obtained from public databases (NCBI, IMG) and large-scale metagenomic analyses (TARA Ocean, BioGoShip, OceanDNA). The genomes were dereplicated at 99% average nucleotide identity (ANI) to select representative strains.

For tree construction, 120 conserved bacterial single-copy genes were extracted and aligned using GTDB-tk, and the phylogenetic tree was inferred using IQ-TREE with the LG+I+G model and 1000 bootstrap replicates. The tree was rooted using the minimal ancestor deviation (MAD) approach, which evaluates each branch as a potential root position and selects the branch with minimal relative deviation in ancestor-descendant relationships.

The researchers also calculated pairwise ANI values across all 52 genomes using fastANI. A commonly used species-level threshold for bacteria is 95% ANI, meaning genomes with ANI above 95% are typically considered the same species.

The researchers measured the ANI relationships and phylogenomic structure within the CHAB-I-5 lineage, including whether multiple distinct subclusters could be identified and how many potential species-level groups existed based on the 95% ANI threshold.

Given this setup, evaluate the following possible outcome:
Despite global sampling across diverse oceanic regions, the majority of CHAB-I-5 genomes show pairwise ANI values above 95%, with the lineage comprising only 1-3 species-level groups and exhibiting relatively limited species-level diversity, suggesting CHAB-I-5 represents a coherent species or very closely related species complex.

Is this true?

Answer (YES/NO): NO